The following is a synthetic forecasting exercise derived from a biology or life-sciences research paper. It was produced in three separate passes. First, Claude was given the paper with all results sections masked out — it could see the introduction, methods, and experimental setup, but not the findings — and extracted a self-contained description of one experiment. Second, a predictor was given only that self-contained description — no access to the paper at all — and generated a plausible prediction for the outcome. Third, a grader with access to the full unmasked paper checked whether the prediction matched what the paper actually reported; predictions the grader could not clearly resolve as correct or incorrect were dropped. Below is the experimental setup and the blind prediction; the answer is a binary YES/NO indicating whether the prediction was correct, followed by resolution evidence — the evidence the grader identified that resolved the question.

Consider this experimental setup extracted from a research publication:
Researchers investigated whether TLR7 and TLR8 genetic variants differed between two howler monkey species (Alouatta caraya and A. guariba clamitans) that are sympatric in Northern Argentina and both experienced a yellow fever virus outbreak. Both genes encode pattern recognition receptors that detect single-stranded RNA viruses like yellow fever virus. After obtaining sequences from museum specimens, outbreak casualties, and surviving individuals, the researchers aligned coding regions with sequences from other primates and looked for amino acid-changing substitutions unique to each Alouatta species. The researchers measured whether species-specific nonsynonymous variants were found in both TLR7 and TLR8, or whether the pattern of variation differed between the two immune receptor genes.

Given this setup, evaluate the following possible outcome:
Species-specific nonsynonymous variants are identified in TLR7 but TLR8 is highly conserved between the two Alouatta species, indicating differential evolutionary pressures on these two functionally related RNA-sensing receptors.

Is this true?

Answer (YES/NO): YES